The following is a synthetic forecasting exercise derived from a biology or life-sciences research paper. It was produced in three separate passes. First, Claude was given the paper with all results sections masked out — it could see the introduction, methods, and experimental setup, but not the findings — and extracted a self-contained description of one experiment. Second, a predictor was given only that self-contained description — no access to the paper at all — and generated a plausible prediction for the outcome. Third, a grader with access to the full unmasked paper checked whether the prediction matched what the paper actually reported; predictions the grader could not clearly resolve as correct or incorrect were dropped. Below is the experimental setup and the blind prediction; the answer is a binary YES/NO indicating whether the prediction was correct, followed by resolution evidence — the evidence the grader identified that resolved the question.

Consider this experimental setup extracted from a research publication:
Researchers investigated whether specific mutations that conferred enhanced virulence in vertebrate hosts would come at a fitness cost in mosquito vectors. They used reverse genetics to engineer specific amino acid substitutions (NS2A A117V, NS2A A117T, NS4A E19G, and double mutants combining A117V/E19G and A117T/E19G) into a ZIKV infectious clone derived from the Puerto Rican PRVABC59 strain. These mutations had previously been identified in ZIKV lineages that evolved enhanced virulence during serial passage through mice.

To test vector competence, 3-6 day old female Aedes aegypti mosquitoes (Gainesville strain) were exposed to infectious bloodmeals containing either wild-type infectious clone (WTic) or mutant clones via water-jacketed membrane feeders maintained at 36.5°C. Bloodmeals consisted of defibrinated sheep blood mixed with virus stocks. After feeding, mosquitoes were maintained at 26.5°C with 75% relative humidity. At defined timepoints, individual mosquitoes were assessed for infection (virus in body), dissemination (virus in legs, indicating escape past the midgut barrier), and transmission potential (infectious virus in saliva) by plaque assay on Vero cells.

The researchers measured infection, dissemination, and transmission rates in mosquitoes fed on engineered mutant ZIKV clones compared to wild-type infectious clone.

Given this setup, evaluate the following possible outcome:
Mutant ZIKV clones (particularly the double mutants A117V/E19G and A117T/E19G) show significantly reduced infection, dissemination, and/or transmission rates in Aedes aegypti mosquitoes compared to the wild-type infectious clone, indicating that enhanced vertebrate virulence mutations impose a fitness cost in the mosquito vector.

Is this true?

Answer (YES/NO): NO